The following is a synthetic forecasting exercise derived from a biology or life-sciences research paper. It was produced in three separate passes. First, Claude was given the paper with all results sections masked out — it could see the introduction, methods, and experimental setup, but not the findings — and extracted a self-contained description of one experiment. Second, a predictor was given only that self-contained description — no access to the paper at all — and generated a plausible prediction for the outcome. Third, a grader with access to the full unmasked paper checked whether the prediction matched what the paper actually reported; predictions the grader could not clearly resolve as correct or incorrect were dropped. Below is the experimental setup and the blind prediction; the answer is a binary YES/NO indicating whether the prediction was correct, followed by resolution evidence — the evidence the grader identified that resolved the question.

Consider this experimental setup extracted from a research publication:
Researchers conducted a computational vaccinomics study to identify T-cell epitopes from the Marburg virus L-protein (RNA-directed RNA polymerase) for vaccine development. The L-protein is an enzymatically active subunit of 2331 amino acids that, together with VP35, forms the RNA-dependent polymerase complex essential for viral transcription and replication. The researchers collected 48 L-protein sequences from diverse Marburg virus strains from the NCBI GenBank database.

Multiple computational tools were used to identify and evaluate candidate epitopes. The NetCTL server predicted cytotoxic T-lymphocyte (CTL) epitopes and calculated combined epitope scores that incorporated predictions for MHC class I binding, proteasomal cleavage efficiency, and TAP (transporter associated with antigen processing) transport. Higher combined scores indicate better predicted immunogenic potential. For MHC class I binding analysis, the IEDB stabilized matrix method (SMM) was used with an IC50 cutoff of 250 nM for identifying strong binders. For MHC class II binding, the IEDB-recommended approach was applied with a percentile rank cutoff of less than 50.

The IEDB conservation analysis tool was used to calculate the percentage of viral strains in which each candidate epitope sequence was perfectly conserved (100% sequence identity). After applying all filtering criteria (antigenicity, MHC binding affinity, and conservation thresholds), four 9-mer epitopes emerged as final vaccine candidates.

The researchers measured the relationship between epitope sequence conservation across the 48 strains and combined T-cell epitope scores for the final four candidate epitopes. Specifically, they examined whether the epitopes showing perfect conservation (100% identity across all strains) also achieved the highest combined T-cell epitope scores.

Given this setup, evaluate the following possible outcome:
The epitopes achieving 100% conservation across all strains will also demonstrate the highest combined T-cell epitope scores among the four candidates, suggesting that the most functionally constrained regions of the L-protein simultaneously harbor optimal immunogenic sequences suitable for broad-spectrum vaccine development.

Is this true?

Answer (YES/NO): NO